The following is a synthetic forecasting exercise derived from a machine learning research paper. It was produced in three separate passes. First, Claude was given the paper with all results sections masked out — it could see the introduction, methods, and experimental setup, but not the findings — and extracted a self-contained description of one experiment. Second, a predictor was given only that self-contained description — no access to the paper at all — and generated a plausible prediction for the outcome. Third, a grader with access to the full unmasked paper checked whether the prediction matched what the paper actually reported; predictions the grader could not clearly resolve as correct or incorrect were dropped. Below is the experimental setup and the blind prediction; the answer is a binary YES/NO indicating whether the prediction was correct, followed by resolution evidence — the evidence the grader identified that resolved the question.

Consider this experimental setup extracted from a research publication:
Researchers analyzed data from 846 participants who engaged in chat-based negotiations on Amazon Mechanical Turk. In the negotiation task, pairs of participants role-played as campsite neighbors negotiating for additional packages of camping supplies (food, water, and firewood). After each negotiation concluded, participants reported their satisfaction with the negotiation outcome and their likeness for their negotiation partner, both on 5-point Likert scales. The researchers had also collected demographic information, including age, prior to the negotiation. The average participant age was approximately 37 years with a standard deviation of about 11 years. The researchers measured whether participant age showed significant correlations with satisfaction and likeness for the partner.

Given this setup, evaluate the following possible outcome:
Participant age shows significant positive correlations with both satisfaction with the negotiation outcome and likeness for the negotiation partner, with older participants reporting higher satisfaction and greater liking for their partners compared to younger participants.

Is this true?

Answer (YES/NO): YES